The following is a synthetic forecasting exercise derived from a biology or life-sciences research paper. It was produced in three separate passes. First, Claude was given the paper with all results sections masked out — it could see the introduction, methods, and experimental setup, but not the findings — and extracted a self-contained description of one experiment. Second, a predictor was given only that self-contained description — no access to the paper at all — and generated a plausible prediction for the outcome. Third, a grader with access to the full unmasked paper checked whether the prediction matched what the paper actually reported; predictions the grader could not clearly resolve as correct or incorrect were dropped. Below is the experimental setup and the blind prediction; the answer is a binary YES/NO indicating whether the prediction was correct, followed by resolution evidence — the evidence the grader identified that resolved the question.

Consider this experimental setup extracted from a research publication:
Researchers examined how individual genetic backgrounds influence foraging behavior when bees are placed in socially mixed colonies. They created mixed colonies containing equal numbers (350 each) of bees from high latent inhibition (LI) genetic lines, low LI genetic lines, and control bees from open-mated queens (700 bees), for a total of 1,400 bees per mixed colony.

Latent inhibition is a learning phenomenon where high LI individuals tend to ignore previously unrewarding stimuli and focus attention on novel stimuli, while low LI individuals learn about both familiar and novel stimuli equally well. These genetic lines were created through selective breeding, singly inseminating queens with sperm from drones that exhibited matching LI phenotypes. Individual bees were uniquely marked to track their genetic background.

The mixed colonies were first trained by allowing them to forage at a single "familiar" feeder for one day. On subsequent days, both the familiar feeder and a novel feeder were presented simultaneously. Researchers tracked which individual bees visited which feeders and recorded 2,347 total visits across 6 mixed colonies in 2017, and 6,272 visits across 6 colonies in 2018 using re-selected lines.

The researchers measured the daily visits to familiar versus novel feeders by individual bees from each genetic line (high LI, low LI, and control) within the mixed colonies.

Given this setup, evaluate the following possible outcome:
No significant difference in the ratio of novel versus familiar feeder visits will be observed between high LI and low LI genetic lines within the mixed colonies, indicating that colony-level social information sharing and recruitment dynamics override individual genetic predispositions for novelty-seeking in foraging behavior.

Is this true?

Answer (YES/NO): NO